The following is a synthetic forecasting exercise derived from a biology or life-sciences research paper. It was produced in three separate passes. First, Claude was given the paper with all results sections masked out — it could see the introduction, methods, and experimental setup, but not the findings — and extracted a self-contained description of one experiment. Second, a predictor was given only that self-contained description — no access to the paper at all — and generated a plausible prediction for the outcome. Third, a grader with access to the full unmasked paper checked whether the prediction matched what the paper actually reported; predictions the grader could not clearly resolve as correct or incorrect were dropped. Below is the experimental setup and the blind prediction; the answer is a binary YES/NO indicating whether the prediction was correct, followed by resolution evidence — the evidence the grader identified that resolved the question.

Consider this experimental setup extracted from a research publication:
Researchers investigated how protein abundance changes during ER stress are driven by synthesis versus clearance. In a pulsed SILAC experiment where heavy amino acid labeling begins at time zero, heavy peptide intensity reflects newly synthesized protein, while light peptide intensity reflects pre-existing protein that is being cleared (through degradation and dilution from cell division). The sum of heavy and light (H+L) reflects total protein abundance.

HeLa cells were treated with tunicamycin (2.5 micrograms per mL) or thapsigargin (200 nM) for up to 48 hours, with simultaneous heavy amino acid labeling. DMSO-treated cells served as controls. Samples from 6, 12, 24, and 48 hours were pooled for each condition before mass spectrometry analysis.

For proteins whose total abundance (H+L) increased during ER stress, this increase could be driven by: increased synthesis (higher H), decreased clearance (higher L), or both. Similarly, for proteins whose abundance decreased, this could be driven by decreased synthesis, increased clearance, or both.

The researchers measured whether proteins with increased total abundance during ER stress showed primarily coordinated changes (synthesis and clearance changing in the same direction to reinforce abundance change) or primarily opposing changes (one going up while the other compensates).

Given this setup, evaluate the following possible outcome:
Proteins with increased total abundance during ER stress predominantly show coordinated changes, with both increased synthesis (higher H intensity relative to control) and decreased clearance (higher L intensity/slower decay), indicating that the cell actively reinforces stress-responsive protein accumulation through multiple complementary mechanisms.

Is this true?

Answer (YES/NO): NO